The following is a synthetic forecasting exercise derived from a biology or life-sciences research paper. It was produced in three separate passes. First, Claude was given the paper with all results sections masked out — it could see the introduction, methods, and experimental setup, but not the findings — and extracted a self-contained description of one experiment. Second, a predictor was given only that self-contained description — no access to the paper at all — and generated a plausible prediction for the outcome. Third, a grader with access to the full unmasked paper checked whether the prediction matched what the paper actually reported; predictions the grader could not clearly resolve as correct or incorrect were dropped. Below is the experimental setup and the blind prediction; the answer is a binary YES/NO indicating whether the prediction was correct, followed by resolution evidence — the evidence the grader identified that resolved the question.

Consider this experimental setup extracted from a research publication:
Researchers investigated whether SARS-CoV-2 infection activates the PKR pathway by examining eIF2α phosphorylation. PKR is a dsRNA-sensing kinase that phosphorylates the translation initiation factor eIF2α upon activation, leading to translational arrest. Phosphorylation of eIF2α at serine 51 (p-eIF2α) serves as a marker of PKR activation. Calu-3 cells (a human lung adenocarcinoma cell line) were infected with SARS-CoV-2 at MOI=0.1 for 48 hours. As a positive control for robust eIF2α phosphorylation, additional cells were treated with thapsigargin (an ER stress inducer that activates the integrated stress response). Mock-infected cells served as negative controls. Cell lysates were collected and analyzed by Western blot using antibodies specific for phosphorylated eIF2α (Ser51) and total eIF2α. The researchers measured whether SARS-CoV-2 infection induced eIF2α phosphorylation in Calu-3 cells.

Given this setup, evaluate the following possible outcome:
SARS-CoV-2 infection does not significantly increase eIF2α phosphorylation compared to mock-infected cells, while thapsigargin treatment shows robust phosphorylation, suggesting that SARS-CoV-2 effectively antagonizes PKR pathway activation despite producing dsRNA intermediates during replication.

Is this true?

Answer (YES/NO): NO